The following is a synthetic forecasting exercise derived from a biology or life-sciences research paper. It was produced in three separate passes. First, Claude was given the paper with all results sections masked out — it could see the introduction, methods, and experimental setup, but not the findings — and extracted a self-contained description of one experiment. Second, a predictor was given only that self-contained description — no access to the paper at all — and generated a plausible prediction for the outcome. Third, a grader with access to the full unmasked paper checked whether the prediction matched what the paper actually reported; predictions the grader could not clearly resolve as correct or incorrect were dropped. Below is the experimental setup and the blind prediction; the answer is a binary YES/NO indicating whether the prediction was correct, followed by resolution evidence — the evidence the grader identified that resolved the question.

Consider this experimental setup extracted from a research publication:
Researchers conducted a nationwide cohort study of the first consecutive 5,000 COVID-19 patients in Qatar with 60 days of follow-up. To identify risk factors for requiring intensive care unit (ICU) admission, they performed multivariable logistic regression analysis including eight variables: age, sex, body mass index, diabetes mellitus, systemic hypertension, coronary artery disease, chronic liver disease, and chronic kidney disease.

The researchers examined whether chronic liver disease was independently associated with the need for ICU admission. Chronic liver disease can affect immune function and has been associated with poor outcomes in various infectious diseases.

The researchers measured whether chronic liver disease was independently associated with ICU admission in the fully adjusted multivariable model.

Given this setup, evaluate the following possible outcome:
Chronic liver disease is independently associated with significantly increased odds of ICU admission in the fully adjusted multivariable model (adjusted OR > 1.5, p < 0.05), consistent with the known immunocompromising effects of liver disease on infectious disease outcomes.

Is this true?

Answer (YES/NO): NO